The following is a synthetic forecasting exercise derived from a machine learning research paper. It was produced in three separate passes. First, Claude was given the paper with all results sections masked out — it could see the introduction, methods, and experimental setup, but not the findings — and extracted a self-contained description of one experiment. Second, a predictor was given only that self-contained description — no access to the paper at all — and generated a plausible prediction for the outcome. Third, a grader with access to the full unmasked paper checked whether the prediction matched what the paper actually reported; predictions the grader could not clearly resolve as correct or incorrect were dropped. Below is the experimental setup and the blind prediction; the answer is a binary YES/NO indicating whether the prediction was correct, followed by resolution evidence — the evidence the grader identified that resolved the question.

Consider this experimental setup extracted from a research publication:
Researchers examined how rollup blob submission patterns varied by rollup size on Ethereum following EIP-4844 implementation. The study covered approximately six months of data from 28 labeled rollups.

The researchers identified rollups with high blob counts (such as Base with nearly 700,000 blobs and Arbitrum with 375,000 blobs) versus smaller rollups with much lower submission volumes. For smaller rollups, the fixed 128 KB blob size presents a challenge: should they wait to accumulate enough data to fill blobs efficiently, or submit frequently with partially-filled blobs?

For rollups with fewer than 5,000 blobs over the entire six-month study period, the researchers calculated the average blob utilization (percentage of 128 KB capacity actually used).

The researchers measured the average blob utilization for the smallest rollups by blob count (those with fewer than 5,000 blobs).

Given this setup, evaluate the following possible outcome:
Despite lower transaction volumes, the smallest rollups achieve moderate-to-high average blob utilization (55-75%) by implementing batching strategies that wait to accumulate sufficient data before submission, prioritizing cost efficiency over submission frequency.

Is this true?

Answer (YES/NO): NO